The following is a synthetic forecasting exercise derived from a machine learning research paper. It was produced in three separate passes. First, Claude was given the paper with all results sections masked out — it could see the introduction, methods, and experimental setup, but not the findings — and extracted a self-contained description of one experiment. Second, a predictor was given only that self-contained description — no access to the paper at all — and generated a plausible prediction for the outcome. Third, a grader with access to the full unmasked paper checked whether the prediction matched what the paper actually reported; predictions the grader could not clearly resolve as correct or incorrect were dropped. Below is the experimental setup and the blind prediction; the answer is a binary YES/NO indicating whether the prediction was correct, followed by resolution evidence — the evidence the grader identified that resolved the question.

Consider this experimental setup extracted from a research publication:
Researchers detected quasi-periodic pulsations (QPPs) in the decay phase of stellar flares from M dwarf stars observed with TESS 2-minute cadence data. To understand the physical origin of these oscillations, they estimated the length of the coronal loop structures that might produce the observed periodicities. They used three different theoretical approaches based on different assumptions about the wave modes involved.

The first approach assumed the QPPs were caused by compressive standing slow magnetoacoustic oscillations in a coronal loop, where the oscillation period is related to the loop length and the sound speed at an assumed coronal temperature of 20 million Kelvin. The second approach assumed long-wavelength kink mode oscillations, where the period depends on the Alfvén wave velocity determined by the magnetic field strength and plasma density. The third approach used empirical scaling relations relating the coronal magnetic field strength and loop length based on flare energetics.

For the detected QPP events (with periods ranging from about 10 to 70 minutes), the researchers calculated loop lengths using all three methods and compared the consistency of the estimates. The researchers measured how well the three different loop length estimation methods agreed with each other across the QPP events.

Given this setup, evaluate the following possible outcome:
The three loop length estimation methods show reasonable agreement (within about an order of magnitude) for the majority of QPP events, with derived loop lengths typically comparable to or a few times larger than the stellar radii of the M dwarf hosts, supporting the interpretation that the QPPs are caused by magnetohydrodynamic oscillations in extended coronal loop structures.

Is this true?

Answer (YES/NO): YES